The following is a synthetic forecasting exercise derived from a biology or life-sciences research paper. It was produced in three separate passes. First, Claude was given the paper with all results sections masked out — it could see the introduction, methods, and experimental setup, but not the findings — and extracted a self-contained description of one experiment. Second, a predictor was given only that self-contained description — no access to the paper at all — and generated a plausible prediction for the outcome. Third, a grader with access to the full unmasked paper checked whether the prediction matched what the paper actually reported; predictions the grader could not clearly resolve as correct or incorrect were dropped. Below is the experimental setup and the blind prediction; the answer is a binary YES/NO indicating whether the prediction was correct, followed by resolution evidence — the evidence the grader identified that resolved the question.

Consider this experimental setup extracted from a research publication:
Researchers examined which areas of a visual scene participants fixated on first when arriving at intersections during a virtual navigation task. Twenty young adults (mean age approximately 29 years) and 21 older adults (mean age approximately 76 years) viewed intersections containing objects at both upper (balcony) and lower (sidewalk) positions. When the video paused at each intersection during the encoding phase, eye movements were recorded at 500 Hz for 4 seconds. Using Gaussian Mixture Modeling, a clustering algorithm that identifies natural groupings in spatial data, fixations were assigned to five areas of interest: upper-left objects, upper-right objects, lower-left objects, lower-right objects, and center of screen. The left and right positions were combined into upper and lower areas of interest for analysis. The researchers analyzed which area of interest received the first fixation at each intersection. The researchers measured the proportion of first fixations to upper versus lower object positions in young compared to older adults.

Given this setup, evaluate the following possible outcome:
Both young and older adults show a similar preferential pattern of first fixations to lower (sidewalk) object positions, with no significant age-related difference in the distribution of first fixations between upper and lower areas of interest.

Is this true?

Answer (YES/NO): NO